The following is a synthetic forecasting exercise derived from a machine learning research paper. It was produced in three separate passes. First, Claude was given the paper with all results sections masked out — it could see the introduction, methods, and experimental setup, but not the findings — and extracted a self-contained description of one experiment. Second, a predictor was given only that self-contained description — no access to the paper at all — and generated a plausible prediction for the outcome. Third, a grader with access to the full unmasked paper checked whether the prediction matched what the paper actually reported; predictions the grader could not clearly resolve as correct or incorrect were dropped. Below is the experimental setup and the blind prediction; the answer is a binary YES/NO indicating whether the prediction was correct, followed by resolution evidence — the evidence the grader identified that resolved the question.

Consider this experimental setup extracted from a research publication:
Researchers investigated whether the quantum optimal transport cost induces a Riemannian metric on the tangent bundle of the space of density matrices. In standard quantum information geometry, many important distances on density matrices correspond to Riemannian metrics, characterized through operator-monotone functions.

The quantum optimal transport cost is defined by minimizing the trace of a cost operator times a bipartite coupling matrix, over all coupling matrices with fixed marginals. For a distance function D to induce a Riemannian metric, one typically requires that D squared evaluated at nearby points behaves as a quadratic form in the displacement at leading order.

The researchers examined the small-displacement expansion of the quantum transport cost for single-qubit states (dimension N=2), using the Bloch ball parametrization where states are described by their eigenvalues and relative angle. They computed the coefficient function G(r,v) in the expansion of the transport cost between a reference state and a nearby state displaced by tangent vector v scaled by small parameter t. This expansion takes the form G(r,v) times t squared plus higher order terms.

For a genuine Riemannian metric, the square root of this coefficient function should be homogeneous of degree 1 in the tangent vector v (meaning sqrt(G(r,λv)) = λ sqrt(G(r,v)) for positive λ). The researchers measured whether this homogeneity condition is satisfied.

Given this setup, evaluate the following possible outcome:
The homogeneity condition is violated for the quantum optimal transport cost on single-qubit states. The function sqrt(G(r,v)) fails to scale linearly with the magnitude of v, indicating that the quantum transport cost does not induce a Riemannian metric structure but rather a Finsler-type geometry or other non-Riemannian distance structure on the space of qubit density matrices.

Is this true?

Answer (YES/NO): NO